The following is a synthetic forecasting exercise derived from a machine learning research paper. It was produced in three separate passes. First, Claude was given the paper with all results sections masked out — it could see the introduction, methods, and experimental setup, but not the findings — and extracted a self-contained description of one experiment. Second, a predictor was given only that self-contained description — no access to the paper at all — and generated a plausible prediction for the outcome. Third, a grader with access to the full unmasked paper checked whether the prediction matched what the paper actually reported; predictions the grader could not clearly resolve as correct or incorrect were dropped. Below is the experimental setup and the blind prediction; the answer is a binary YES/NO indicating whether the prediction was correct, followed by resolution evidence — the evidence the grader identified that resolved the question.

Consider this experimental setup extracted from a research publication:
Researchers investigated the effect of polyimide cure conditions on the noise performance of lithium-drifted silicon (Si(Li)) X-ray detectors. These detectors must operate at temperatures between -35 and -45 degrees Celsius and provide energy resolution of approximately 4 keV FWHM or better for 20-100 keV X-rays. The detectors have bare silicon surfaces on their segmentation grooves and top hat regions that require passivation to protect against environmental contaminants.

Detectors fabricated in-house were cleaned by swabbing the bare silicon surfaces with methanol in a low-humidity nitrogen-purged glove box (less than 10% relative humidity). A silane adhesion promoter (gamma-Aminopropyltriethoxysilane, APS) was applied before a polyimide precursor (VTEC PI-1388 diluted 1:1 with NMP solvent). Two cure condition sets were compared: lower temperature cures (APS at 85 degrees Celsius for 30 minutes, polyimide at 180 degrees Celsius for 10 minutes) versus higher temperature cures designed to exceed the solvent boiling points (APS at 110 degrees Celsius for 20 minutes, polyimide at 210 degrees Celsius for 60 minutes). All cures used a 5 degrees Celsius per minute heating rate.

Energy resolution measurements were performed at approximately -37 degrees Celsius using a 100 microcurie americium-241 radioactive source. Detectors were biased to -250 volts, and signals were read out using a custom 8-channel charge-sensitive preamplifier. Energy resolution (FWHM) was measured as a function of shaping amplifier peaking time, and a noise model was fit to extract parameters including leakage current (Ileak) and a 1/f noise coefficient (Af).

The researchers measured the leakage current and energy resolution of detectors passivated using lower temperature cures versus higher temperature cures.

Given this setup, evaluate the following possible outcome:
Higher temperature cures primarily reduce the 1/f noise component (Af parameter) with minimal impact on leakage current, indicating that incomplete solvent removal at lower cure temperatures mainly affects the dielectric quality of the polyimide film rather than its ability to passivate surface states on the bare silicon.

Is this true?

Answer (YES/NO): NO